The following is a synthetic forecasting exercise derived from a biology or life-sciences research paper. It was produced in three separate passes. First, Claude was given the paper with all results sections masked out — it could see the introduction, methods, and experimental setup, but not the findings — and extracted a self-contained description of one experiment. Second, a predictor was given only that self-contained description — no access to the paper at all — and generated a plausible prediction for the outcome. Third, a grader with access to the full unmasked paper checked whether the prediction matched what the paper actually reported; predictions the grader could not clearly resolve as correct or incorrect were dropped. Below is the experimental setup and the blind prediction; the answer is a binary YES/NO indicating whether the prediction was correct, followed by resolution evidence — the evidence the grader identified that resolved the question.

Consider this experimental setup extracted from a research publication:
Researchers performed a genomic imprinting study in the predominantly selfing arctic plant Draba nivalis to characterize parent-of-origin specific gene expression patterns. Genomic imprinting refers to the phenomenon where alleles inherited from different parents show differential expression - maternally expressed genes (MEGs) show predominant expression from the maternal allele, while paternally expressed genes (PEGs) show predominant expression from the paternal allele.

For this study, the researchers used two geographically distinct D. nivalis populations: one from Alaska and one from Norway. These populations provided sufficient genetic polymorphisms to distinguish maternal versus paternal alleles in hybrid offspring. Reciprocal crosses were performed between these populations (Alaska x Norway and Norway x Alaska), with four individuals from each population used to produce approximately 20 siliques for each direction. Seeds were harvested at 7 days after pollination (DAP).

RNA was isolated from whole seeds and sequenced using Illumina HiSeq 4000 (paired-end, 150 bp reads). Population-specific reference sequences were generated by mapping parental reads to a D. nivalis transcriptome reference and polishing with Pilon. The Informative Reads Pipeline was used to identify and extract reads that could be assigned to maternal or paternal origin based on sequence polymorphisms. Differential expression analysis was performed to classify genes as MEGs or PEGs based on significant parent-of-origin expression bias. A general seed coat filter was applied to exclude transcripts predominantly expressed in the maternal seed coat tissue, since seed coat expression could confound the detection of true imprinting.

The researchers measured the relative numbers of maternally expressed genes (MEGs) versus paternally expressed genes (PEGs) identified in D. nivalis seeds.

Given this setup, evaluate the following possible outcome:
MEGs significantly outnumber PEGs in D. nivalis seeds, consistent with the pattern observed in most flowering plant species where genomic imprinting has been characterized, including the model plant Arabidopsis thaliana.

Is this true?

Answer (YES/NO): YES